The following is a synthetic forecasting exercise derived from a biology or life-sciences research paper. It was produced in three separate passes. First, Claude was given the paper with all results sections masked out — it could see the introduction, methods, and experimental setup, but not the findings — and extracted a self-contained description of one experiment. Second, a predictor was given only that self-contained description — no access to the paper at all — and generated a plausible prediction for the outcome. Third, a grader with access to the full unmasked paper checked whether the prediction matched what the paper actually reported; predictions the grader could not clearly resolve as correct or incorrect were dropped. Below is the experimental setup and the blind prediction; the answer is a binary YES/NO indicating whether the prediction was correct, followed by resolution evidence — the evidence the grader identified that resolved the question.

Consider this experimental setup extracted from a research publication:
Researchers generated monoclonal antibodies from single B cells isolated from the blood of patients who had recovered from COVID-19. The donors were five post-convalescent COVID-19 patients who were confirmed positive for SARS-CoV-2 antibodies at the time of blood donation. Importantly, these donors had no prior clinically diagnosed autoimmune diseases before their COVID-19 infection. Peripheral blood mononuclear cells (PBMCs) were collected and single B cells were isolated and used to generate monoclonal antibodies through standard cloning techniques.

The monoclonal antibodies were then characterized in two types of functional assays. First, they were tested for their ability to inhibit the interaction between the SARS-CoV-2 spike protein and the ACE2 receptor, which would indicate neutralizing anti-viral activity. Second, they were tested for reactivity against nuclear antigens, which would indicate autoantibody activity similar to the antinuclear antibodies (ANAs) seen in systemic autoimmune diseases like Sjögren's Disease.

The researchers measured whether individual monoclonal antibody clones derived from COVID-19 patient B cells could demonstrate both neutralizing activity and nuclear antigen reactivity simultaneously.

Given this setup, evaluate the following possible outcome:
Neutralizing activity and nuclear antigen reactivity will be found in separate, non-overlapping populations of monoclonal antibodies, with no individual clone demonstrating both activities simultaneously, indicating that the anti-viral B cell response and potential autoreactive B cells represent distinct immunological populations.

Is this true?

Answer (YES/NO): NO